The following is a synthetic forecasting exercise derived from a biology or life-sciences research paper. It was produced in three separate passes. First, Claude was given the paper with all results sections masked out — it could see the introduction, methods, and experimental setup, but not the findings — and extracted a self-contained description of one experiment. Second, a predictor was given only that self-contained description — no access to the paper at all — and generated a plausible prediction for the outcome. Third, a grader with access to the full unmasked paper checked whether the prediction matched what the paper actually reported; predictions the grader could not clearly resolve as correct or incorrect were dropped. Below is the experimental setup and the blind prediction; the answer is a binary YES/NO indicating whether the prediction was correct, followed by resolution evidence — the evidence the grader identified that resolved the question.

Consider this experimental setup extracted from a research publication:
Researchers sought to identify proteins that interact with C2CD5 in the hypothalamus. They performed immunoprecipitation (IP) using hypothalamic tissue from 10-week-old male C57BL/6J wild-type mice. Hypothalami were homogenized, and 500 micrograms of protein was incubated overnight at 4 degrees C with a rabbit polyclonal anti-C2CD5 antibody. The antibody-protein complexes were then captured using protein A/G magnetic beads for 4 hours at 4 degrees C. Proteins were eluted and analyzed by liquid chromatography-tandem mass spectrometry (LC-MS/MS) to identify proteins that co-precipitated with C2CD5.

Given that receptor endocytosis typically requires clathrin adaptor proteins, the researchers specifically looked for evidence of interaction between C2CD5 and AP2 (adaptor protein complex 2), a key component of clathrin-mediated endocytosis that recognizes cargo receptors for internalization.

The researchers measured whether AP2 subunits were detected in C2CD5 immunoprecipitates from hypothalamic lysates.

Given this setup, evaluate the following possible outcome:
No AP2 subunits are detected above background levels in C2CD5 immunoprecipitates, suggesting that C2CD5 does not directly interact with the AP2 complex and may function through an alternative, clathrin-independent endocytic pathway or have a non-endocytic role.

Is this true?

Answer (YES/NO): NO